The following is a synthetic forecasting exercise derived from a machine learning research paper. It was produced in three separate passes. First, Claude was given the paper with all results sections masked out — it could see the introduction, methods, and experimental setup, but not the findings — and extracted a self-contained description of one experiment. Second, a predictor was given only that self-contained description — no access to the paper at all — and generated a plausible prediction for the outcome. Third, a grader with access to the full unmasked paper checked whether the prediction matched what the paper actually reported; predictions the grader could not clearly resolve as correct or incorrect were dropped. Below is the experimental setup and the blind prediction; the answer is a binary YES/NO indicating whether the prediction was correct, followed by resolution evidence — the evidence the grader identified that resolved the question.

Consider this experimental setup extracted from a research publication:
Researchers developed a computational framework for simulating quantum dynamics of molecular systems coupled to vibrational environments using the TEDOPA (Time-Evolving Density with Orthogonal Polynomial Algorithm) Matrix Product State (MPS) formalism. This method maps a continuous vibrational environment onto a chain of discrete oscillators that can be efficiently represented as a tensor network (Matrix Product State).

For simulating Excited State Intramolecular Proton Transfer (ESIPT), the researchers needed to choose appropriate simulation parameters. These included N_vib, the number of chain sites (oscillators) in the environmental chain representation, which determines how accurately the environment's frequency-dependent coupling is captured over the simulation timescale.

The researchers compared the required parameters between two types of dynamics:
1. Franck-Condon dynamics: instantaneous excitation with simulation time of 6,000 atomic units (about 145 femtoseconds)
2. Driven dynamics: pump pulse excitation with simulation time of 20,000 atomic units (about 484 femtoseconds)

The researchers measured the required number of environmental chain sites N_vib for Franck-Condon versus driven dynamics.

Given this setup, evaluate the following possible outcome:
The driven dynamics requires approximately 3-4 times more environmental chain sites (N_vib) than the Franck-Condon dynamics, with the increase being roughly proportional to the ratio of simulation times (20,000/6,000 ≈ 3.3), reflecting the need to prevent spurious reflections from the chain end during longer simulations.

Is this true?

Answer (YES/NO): NO